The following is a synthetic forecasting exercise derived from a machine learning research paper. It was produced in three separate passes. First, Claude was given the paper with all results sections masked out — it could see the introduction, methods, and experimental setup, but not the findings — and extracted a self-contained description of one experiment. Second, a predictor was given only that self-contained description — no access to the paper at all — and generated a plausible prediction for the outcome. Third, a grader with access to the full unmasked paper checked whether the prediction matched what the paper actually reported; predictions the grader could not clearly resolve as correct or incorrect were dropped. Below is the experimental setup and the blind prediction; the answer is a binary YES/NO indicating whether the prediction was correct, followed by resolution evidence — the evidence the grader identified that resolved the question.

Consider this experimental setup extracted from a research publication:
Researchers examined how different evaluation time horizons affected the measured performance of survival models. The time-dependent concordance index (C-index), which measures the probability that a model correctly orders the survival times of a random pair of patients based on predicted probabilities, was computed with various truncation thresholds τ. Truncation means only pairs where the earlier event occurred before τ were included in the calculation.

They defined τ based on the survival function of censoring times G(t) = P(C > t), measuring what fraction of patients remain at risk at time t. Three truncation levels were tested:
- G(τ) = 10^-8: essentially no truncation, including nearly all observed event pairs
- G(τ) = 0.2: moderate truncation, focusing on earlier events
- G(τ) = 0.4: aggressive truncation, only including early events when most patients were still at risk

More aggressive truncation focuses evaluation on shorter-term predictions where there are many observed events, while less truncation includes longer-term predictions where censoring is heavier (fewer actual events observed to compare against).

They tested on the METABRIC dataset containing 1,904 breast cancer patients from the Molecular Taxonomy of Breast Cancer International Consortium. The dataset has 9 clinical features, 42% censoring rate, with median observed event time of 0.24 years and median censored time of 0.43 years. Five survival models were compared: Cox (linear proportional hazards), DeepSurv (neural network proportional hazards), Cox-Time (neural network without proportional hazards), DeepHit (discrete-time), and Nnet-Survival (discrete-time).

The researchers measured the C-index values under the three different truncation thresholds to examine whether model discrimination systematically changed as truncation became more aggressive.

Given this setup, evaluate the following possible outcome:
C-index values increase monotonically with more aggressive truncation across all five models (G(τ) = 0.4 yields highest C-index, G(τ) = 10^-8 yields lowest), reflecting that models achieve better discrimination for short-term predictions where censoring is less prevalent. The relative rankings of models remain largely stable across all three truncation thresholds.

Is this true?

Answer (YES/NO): NO